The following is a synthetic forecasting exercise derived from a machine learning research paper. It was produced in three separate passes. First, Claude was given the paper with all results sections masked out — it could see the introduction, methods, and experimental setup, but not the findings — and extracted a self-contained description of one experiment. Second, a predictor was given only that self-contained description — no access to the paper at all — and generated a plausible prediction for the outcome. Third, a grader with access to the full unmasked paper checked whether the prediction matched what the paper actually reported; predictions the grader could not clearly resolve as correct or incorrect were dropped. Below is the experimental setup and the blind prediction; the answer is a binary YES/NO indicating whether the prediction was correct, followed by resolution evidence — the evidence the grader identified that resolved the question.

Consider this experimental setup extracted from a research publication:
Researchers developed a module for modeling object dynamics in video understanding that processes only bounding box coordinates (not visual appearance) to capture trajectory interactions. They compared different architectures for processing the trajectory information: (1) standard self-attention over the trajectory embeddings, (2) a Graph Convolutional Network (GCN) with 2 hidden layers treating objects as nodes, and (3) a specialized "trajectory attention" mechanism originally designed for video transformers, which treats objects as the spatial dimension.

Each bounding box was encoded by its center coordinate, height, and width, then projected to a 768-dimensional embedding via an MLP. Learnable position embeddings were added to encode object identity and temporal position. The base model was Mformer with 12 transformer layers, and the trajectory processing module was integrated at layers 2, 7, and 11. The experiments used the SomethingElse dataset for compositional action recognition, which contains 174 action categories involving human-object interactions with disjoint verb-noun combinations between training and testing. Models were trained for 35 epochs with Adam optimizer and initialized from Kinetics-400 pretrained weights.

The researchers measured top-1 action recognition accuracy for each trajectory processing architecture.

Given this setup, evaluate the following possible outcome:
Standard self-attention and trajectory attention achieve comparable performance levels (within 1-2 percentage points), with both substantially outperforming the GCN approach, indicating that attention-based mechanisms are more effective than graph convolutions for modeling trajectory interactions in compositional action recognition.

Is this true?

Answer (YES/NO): YES